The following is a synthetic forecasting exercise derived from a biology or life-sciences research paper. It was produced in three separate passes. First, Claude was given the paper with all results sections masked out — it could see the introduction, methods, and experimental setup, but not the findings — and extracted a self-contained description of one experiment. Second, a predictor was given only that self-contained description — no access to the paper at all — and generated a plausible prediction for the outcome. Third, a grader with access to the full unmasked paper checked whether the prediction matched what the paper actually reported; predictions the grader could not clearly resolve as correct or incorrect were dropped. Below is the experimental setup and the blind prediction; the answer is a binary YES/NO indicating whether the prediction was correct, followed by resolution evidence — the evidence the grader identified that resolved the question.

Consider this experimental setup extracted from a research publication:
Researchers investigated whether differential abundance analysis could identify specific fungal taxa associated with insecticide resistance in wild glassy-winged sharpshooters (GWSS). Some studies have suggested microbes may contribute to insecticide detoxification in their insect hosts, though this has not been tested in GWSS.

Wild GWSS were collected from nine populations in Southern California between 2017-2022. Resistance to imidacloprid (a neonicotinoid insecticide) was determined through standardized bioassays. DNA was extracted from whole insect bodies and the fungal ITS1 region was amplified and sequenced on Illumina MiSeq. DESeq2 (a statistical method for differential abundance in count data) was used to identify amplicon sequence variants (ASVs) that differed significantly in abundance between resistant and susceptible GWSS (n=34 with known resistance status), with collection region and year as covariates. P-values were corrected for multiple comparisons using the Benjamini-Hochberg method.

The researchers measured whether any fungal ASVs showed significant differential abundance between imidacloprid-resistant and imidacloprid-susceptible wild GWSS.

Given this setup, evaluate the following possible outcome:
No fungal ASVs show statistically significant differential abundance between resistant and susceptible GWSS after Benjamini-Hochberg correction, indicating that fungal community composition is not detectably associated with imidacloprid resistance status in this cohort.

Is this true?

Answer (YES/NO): NO